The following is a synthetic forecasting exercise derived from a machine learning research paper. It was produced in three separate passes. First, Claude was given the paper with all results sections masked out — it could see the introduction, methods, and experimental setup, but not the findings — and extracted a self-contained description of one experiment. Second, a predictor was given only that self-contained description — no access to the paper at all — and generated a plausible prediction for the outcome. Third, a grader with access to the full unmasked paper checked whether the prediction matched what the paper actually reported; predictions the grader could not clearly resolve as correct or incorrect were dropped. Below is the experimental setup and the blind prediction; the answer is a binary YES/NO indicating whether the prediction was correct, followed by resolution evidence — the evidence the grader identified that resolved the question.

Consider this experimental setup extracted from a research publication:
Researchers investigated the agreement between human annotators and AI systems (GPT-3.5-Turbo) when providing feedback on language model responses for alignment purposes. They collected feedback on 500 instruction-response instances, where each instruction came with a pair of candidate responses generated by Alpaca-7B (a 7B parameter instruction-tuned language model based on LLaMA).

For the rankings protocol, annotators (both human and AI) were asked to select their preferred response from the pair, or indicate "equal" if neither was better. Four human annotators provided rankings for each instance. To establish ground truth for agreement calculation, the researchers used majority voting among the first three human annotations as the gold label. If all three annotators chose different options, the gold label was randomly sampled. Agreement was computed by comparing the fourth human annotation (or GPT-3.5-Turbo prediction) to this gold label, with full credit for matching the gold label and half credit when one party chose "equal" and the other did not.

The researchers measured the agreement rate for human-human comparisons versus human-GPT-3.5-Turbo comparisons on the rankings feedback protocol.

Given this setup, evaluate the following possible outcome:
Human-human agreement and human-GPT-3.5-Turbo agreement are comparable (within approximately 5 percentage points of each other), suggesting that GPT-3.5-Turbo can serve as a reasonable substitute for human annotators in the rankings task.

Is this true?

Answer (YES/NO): YES